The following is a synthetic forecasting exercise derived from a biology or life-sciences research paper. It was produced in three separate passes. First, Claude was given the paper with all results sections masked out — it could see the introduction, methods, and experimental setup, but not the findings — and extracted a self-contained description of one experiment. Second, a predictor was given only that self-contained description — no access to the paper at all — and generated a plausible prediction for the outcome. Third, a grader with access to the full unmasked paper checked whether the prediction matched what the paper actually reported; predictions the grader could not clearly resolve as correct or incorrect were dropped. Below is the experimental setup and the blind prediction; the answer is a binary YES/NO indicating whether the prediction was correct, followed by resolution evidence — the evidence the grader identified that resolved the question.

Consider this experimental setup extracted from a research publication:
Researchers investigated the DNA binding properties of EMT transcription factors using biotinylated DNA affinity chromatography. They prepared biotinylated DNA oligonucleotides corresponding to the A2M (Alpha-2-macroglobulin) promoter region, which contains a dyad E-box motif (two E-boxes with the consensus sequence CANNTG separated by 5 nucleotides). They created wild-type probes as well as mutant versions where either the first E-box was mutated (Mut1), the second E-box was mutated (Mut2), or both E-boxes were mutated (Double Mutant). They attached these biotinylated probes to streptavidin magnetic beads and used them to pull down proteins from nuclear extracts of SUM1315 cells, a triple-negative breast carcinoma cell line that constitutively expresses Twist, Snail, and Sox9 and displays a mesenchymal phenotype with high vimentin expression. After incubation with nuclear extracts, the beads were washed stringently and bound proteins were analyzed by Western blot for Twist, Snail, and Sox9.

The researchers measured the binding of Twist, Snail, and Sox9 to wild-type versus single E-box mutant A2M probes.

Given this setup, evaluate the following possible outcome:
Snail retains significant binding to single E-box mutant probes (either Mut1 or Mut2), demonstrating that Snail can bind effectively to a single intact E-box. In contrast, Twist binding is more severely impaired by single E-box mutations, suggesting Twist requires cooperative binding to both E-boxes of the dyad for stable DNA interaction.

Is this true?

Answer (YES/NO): NO